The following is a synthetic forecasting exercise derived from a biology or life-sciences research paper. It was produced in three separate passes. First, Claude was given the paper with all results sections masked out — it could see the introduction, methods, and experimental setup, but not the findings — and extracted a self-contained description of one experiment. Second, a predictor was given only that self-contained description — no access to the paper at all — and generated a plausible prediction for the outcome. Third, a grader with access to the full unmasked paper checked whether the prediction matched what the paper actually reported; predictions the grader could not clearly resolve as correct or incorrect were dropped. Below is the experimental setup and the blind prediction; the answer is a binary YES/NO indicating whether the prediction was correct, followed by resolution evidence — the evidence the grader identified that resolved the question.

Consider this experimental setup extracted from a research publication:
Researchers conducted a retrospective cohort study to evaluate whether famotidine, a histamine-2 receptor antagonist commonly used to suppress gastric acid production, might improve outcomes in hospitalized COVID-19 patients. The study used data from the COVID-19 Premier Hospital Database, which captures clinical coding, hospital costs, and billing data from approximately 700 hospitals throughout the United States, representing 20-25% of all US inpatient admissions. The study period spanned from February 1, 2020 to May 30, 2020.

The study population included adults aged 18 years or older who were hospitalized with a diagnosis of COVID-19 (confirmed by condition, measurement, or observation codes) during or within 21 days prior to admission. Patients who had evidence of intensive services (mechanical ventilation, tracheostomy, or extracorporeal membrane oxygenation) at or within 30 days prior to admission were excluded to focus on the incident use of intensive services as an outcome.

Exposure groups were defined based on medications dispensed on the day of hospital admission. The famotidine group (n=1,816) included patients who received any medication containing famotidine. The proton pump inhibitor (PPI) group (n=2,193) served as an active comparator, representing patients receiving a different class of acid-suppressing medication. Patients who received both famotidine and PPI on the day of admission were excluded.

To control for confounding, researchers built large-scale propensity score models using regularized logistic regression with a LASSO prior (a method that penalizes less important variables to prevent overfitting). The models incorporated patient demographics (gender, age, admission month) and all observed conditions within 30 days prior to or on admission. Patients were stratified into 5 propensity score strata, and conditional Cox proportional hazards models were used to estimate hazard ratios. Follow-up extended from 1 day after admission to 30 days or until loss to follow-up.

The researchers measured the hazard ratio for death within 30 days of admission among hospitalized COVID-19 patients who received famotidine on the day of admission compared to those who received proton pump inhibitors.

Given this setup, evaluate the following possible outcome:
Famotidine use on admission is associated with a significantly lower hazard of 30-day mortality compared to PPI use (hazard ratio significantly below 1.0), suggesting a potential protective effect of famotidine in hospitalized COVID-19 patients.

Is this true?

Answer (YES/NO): NO